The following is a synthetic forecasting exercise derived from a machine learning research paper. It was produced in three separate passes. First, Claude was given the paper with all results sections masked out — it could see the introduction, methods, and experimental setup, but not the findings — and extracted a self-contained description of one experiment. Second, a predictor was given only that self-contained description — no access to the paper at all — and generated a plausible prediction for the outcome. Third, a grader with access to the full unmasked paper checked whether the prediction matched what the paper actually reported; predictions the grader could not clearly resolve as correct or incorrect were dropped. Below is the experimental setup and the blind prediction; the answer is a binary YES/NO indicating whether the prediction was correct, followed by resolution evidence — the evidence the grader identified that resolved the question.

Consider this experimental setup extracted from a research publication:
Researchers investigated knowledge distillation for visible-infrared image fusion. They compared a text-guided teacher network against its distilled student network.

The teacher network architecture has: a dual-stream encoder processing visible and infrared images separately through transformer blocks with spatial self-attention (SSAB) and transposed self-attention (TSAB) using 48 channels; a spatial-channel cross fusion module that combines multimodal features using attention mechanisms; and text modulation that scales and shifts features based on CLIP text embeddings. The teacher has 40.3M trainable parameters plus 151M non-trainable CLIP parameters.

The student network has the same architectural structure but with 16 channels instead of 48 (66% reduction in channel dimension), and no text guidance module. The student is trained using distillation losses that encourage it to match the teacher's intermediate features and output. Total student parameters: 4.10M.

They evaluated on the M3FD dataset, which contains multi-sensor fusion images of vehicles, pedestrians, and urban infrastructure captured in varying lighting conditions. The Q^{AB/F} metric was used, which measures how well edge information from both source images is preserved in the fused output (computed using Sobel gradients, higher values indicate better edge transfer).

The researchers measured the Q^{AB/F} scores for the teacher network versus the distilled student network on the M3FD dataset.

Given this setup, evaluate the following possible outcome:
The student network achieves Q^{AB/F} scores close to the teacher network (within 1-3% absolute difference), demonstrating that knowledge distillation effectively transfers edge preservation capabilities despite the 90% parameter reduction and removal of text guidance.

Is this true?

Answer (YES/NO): YES